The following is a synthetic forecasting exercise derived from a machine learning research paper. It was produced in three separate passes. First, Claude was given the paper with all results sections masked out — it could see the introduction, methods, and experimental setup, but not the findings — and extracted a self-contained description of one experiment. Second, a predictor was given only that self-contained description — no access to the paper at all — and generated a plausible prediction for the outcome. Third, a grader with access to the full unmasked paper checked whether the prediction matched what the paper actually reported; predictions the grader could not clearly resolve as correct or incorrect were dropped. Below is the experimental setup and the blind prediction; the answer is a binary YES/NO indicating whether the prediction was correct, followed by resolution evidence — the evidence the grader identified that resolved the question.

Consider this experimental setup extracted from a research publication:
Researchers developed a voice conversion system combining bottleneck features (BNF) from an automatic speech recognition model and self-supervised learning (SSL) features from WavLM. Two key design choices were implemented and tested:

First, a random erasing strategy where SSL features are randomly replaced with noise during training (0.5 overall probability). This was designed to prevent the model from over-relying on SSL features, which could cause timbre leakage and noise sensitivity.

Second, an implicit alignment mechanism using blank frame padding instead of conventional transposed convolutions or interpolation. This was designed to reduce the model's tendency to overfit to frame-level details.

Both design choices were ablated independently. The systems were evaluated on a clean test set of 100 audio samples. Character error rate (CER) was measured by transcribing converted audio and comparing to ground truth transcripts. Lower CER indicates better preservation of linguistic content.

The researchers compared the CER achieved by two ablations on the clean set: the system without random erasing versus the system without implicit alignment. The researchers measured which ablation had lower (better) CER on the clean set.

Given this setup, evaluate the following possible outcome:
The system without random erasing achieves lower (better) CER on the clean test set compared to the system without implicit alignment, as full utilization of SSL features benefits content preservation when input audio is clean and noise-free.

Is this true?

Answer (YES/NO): YES